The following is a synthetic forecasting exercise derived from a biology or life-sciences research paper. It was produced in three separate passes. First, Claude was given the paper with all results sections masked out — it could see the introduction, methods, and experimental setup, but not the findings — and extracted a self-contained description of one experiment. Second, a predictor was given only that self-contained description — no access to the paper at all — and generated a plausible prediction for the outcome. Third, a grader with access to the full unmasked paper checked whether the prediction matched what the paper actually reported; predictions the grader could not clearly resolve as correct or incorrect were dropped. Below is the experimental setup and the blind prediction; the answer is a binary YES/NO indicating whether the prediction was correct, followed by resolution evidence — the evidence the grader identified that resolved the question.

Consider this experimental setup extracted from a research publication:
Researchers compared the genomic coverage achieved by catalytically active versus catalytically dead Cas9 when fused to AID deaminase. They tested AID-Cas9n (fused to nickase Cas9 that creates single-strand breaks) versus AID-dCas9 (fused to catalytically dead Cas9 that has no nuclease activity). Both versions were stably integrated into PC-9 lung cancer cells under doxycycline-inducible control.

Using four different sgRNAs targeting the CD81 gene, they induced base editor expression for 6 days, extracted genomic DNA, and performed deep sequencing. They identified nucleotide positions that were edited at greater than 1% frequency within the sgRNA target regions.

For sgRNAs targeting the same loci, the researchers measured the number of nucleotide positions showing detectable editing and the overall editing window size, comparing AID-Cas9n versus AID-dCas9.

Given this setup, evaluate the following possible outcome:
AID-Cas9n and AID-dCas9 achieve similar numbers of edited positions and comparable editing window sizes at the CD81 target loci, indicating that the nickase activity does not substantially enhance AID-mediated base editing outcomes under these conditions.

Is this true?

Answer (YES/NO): NO